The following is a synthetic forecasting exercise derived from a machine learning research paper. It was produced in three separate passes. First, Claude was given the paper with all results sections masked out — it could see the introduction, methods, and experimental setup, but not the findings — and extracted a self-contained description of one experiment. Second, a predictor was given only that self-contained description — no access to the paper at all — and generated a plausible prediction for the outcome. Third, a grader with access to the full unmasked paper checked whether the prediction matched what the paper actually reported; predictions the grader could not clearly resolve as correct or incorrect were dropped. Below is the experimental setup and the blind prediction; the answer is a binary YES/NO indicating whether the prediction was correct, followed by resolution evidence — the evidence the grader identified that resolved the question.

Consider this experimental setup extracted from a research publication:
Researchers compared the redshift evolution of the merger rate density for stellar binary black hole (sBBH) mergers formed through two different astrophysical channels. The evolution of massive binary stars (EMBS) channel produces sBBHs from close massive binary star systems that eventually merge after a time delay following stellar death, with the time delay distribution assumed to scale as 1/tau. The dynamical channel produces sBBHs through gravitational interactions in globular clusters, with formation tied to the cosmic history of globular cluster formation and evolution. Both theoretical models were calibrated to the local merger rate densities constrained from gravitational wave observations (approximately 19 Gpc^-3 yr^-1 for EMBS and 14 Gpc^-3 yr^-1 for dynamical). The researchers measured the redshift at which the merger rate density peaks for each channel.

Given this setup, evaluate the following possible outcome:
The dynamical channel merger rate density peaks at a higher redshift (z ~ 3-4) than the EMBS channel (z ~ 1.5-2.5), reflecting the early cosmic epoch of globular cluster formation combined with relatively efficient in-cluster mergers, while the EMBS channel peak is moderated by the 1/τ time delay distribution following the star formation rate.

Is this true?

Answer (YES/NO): NO